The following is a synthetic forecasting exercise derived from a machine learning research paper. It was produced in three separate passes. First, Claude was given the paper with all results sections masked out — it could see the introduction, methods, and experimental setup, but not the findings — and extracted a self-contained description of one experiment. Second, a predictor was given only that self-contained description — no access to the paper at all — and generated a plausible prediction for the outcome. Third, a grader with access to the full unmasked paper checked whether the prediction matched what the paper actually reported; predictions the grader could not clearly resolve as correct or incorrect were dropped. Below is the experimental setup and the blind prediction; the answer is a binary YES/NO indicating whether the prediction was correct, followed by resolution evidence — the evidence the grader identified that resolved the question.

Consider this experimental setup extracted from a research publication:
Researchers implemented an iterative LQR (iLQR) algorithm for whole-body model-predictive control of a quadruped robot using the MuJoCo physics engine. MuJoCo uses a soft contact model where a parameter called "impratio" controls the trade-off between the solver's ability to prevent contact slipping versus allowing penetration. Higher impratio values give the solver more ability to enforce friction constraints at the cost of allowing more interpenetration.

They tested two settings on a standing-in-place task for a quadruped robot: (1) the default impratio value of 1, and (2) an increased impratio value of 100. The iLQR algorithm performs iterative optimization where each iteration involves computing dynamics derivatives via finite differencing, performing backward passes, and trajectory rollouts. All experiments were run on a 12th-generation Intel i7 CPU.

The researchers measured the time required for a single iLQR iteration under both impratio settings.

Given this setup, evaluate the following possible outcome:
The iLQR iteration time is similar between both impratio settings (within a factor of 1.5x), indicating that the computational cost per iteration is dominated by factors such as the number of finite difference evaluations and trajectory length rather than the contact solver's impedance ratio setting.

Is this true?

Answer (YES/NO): NO